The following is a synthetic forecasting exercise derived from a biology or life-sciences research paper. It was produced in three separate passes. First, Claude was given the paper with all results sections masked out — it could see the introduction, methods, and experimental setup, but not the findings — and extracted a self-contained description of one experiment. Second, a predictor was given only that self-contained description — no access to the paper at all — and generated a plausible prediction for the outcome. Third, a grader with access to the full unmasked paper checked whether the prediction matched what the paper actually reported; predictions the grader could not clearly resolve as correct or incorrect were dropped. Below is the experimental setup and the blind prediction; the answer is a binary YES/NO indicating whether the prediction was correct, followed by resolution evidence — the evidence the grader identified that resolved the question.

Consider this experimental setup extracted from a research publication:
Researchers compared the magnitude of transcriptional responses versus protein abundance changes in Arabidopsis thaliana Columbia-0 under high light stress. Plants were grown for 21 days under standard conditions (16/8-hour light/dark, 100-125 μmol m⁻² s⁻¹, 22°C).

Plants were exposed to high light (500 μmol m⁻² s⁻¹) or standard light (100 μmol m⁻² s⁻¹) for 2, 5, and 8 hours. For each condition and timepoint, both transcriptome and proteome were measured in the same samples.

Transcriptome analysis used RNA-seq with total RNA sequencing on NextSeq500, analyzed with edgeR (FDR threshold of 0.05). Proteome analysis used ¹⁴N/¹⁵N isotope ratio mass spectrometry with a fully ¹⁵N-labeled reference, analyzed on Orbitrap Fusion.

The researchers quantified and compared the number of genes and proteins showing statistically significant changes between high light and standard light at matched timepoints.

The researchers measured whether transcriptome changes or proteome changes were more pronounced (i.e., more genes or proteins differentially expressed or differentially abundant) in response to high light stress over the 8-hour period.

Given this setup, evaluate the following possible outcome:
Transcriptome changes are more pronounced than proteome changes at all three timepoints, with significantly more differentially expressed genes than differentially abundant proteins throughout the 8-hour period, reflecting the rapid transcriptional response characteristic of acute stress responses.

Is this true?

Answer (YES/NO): YES